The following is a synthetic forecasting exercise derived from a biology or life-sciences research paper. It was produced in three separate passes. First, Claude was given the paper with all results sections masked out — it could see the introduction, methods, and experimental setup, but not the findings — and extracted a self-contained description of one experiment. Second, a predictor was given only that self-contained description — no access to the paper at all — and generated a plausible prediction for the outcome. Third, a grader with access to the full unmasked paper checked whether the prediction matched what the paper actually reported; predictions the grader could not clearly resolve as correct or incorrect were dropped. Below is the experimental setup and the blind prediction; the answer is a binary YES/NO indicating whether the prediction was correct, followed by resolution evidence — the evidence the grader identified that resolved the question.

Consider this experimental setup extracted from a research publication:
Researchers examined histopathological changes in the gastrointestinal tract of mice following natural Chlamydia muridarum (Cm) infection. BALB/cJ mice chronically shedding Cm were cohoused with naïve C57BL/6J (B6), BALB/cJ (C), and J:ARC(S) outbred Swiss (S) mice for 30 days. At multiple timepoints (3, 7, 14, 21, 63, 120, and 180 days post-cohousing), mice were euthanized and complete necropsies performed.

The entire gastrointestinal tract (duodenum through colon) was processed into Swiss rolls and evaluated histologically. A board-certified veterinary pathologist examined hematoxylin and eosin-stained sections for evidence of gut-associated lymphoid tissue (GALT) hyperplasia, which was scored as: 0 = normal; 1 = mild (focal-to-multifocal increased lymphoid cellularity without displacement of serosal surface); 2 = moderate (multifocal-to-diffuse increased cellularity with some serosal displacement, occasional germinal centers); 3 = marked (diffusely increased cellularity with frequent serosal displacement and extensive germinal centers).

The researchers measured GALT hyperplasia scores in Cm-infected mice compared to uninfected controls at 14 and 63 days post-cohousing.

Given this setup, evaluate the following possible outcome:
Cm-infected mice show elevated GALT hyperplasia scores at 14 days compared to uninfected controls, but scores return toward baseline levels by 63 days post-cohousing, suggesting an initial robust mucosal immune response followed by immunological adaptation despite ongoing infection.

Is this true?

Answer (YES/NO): NO